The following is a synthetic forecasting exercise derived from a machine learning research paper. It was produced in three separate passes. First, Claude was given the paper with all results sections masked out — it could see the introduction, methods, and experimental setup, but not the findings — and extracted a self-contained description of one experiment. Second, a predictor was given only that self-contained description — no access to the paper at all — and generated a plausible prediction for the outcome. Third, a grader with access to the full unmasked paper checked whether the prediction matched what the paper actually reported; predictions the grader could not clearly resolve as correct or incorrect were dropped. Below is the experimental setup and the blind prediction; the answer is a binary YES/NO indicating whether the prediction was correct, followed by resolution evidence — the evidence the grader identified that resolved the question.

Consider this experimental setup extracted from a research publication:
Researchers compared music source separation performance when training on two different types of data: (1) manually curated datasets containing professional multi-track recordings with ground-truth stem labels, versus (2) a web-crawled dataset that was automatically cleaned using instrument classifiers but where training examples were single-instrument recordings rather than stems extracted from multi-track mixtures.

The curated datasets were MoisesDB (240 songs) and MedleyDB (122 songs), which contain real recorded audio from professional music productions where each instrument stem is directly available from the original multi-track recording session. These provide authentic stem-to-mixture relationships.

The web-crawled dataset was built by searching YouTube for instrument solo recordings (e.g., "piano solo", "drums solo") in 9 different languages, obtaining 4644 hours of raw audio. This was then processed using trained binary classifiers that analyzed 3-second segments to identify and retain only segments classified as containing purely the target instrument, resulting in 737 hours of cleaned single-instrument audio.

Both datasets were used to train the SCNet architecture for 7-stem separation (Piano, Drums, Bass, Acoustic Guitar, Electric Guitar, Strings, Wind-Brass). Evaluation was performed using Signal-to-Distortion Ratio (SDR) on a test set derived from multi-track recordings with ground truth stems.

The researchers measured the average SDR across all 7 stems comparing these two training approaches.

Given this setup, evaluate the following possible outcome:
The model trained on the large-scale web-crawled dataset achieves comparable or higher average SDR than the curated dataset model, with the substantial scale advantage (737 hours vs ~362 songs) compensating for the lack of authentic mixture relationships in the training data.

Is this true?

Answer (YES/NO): NO